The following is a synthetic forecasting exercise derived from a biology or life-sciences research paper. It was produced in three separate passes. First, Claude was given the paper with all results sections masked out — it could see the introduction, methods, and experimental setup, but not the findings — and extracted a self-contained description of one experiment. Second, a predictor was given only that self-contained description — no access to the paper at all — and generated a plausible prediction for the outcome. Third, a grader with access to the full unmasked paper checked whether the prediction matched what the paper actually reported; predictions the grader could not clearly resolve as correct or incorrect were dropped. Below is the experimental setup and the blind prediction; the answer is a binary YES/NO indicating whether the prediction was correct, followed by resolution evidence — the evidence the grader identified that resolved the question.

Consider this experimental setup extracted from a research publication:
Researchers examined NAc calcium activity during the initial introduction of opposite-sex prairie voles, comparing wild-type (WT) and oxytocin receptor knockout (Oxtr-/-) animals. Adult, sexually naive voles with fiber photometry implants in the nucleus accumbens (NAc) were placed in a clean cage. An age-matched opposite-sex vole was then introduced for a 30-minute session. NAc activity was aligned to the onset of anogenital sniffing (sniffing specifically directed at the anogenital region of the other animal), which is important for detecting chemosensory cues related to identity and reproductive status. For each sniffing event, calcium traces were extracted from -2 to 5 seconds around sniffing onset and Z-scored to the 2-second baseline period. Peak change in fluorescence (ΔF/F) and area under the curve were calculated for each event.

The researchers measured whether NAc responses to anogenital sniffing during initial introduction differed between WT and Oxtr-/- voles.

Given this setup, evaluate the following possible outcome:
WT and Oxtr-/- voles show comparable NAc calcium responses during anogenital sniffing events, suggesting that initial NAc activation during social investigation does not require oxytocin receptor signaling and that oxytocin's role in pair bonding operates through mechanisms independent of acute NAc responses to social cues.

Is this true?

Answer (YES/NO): NO